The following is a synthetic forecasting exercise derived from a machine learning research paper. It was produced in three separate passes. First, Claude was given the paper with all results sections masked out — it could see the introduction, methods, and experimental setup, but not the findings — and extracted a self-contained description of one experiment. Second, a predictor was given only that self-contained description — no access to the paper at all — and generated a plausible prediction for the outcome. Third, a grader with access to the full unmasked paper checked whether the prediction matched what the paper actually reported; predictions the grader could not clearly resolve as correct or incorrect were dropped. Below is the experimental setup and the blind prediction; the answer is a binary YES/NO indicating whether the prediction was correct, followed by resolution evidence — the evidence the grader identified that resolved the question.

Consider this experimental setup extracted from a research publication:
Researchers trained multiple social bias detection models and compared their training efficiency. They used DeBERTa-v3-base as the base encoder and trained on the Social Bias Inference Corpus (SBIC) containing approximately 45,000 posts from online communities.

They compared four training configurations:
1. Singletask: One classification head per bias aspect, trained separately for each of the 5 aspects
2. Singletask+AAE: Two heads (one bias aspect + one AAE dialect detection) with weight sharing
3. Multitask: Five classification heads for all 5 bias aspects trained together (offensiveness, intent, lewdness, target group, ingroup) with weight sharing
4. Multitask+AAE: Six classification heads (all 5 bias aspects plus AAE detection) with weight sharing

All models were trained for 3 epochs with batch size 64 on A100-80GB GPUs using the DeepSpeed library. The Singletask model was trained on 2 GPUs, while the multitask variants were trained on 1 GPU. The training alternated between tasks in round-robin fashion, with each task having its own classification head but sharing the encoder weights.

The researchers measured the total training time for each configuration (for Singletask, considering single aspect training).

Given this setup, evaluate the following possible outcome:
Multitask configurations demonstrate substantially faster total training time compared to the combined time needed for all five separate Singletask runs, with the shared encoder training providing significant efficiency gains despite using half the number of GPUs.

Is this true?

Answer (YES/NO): NO